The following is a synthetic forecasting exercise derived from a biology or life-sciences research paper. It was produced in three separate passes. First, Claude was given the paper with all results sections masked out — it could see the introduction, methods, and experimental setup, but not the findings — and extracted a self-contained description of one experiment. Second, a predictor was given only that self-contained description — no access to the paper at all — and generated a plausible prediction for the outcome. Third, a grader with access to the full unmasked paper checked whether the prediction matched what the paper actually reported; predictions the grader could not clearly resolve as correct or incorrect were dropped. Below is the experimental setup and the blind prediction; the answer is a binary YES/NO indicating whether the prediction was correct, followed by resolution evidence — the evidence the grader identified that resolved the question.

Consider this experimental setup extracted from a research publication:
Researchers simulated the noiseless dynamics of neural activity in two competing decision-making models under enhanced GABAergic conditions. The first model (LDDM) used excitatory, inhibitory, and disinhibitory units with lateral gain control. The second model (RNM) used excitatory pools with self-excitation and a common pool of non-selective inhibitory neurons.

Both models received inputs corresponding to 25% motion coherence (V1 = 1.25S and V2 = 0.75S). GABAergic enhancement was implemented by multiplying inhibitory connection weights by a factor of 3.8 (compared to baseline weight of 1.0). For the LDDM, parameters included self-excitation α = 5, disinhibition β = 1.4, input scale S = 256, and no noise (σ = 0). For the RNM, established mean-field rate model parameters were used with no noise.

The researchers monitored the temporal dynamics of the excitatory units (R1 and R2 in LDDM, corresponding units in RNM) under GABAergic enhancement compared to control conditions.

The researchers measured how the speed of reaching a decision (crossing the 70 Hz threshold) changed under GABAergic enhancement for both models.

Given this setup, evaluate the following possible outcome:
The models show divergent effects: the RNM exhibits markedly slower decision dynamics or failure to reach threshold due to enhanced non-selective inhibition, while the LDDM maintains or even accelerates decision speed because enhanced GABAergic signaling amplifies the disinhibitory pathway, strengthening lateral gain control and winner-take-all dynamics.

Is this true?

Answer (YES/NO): YES